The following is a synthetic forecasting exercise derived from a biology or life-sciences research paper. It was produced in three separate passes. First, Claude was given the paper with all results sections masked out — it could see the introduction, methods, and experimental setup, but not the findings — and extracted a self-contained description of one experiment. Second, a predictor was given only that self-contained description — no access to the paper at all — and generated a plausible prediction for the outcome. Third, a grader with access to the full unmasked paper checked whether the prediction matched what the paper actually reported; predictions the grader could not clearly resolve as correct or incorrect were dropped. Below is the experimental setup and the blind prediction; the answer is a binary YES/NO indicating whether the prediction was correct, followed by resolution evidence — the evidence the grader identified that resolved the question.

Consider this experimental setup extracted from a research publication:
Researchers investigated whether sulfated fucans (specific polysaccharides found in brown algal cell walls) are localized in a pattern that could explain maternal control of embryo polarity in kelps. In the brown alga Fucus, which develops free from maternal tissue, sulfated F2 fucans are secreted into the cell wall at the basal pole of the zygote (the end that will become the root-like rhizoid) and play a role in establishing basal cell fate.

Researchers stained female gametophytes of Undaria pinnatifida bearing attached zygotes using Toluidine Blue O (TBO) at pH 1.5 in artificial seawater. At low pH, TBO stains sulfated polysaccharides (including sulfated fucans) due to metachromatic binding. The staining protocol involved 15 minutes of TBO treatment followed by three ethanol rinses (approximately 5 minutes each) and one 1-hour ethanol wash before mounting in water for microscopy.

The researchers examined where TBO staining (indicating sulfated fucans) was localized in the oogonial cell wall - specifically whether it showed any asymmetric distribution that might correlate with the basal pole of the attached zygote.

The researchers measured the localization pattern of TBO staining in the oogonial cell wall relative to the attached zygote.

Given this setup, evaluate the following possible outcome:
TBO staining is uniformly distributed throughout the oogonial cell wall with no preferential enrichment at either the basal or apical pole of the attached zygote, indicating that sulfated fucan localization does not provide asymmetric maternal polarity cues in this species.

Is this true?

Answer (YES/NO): NO